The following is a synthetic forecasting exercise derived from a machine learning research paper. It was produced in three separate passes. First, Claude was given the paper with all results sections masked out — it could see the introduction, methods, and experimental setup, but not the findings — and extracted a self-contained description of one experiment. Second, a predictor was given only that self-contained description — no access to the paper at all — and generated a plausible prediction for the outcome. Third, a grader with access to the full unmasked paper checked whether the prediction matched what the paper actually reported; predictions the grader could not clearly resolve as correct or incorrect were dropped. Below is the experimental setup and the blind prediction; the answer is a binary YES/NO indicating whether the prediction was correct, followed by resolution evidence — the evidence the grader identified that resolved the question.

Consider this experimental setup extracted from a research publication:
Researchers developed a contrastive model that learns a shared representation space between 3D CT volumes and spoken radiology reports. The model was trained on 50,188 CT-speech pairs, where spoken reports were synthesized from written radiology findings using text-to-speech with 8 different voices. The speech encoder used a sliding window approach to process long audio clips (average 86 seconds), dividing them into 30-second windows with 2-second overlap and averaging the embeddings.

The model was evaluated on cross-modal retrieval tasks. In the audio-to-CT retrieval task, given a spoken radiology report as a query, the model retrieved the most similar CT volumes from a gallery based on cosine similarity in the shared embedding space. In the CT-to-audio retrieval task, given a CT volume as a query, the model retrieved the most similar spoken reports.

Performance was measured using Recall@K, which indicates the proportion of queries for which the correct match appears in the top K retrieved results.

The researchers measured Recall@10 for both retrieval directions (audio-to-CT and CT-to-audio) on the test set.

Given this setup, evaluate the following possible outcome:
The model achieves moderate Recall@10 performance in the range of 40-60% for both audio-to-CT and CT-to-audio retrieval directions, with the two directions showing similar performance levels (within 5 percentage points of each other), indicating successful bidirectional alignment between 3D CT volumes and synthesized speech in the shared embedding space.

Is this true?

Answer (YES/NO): NO